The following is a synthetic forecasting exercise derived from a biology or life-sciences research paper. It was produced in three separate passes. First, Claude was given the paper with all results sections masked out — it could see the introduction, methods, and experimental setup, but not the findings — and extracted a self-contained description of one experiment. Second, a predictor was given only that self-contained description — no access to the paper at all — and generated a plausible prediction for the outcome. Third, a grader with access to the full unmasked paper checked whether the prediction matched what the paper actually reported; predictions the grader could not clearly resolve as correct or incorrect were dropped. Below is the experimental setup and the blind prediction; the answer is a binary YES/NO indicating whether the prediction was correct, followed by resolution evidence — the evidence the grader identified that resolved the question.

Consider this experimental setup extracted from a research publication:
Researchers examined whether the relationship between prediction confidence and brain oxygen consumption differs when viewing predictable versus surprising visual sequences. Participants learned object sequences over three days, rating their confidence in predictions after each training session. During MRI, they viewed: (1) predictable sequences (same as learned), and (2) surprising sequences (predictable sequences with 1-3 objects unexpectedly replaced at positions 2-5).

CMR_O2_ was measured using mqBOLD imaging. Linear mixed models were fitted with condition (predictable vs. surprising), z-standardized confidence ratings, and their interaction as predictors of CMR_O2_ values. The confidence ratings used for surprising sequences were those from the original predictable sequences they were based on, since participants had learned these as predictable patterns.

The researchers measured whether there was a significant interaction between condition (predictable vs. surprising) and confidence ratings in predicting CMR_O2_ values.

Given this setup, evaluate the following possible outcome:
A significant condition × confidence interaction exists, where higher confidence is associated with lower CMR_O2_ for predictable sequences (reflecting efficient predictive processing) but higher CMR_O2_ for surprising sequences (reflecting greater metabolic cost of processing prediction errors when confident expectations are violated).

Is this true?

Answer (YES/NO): NO